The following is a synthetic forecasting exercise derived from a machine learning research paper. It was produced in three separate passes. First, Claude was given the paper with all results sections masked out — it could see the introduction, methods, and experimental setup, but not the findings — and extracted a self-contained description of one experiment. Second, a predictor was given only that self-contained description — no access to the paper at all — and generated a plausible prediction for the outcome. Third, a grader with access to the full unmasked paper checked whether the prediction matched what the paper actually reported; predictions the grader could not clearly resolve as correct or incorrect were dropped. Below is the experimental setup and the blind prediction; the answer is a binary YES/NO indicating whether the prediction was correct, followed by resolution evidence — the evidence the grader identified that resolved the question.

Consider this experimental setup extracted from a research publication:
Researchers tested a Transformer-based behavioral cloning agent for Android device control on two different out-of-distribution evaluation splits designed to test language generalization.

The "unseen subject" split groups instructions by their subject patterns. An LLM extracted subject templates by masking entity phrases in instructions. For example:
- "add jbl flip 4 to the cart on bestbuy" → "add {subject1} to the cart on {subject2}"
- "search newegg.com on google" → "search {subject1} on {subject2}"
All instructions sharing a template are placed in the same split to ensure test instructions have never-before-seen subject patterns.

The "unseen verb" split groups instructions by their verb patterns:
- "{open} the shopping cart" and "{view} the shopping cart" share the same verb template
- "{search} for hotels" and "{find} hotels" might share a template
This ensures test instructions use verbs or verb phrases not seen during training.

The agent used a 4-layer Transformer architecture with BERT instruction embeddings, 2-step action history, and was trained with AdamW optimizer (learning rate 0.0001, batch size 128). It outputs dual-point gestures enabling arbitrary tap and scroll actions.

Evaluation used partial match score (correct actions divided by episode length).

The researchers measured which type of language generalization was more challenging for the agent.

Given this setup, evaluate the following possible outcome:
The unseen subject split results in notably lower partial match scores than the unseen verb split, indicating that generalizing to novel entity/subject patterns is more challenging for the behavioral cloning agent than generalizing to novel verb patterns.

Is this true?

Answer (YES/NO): NO